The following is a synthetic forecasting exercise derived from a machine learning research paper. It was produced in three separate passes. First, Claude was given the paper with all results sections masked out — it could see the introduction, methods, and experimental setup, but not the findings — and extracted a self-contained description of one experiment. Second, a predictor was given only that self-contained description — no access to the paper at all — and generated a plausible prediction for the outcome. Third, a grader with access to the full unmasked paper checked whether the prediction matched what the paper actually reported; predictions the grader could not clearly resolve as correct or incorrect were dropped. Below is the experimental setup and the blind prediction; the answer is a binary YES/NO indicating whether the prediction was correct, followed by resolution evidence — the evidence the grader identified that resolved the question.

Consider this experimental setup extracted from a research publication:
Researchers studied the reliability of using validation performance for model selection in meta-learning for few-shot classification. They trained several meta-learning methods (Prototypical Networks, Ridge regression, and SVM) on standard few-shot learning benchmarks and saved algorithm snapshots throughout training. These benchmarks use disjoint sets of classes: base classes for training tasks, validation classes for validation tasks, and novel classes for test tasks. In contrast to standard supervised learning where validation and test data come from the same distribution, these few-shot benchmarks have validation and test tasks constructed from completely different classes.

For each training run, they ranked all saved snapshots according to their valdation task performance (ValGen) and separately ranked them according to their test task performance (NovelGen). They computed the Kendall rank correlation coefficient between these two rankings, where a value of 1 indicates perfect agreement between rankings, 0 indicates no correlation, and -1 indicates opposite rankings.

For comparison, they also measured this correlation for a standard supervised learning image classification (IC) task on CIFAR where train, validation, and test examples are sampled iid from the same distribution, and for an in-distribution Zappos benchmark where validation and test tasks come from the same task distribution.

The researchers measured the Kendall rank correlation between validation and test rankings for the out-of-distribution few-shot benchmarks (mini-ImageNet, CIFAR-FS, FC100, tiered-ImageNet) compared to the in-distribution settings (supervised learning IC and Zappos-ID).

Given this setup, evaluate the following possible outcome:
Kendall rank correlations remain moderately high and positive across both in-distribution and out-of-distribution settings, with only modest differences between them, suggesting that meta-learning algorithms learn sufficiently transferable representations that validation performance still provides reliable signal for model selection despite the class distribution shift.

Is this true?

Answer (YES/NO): NO